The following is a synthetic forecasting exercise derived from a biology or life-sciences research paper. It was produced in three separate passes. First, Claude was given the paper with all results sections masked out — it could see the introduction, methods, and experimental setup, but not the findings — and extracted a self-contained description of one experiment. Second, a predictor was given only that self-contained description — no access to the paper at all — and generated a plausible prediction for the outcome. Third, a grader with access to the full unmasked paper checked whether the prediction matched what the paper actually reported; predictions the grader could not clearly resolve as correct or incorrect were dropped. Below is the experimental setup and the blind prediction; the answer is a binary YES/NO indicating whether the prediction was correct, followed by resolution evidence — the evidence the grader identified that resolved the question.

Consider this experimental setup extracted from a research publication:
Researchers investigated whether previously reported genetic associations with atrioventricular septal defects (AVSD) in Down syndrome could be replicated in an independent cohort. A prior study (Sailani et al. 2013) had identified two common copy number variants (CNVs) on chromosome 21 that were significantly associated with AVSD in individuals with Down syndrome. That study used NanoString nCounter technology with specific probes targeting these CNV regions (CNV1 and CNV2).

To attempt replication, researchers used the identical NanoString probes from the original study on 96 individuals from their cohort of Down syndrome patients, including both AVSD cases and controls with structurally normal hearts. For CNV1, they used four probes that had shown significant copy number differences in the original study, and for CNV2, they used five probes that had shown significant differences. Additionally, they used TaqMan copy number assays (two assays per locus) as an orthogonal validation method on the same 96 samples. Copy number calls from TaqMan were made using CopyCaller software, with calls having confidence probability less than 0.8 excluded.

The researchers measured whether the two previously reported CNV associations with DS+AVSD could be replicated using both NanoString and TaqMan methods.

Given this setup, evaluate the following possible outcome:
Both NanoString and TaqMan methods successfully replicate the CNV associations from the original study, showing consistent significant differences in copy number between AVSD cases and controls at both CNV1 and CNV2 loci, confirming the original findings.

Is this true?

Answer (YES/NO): NO